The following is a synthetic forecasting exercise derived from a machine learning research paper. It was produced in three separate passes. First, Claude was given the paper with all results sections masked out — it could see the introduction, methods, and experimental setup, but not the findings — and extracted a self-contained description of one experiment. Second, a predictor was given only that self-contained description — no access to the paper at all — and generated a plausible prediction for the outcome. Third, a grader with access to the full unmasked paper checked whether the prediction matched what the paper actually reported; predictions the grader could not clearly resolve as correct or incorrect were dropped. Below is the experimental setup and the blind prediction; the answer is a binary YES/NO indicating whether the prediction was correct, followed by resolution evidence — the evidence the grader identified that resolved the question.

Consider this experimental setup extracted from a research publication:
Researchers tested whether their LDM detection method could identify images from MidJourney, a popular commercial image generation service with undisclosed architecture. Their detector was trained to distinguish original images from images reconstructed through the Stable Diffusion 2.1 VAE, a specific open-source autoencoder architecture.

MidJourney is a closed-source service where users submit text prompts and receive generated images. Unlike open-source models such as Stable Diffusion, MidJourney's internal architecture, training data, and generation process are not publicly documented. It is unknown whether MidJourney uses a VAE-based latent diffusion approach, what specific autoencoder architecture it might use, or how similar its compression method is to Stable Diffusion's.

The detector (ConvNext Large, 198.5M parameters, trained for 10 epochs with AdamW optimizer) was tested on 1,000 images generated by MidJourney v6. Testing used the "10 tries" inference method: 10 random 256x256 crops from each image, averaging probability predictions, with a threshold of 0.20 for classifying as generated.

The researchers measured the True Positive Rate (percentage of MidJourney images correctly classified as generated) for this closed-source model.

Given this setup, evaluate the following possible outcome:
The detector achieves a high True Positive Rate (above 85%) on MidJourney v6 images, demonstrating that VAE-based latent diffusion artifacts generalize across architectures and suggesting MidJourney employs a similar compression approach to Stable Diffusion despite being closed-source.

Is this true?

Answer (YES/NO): YES